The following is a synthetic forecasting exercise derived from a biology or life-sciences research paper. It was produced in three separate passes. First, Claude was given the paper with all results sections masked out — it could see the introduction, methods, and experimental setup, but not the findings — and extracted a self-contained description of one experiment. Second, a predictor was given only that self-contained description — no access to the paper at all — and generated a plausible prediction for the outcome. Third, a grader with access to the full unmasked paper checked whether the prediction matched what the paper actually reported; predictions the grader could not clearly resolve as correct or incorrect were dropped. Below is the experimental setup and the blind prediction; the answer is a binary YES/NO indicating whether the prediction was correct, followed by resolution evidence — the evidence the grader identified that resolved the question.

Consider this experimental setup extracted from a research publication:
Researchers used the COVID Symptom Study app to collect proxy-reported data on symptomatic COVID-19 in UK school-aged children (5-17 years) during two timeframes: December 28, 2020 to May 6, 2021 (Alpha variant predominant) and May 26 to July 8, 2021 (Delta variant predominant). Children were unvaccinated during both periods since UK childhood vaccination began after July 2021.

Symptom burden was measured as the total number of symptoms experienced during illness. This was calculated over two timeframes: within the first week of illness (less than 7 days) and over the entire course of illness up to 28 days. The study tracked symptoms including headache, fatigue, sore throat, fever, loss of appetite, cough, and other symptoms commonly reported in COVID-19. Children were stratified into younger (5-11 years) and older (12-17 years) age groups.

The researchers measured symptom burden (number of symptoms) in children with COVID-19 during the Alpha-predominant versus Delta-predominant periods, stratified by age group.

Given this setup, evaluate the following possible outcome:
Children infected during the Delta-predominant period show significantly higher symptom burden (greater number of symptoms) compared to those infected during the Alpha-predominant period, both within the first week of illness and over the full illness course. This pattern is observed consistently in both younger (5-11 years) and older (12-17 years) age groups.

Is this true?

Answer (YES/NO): NO